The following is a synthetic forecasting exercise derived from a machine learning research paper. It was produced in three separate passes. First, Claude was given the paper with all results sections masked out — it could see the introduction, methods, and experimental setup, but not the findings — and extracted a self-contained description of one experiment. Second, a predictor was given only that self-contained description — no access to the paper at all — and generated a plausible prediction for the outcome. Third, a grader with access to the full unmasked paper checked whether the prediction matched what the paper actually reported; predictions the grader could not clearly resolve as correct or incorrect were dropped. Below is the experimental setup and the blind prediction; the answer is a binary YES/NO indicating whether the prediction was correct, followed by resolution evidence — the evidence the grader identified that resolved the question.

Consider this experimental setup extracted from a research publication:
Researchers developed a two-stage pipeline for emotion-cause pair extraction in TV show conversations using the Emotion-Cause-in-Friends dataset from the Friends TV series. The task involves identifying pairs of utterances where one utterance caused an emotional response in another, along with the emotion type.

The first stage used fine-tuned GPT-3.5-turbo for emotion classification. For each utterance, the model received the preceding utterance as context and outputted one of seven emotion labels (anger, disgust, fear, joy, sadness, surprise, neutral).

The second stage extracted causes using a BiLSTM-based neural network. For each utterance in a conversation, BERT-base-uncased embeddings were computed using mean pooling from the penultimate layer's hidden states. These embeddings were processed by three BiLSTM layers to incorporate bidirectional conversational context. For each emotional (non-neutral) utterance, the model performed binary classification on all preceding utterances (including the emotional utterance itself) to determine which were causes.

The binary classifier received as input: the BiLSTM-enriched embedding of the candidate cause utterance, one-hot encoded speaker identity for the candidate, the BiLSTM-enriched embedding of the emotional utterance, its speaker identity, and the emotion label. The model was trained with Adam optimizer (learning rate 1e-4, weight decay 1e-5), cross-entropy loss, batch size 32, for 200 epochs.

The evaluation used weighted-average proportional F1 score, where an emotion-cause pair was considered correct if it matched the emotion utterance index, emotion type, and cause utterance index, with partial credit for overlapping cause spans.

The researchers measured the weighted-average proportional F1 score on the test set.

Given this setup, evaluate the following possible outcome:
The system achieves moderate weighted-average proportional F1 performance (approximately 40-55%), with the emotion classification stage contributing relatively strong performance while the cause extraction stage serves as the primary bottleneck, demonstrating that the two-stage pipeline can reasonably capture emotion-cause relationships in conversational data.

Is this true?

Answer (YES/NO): NO